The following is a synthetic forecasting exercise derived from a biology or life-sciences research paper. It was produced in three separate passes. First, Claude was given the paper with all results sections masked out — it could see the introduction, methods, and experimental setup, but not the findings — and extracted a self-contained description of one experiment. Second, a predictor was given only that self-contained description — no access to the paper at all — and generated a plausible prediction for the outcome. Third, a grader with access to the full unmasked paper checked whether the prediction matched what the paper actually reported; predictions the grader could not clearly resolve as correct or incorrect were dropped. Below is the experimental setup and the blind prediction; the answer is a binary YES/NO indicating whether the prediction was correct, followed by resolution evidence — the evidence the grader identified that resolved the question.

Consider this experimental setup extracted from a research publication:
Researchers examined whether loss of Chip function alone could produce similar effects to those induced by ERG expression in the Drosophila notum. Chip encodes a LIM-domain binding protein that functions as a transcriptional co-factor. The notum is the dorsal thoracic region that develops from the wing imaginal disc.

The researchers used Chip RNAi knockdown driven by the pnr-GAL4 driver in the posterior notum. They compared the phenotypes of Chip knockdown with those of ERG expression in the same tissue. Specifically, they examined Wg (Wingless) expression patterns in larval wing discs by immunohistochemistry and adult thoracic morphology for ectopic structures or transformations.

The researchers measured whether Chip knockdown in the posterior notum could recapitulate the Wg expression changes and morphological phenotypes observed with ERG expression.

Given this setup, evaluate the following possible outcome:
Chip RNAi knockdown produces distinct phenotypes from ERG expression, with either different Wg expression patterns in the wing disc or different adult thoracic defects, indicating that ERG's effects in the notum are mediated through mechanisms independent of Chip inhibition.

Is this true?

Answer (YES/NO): NO